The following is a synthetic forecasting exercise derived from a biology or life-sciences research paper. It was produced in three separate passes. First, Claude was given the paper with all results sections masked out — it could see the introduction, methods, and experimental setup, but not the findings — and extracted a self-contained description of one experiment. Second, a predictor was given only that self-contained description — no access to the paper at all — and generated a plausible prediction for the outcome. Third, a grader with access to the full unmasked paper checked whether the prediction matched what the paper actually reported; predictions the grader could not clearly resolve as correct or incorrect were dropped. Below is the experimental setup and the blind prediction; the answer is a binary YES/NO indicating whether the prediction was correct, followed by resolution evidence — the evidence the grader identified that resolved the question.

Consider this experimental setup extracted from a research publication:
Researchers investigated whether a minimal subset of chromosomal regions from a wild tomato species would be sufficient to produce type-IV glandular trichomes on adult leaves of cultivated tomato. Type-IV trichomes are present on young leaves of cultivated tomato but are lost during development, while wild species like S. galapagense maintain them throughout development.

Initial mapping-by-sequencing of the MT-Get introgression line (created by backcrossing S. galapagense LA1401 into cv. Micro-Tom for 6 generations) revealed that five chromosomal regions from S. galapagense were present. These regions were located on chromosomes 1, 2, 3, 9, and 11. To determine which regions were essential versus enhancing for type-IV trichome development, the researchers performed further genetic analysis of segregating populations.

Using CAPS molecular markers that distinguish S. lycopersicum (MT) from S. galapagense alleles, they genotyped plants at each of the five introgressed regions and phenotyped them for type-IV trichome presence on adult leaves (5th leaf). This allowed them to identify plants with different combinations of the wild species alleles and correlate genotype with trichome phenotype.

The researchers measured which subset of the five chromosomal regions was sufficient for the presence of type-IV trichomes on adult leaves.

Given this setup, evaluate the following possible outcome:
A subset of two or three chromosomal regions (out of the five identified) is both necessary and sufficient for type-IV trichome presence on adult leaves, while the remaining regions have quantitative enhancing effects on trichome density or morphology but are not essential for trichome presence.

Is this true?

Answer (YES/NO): NO